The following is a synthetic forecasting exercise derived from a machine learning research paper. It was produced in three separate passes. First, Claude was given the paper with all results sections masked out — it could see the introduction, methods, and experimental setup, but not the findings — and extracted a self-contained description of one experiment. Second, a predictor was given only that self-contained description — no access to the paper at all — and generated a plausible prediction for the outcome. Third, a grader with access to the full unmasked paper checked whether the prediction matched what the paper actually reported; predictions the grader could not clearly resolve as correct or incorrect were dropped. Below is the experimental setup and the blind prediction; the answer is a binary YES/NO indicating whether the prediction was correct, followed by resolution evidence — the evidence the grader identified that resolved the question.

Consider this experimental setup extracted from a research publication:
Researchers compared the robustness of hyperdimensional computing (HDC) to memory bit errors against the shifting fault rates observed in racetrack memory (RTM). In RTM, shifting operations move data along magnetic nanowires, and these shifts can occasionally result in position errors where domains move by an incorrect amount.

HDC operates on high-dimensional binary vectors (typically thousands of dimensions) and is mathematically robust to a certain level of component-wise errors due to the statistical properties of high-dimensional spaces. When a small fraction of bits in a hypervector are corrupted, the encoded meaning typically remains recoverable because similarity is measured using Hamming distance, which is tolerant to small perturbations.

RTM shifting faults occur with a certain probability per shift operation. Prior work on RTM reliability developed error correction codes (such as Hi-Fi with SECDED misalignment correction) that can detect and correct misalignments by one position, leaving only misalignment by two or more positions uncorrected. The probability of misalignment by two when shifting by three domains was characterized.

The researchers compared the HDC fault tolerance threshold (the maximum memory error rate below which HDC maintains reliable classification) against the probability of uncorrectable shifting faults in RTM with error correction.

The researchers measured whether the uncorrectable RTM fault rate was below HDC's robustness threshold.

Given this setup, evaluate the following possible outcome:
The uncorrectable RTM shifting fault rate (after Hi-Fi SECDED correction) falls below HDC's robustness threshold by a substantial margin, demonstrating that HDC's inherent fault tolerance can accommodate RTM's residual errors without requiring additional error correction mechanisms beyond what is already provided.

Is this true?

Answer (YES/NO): YES